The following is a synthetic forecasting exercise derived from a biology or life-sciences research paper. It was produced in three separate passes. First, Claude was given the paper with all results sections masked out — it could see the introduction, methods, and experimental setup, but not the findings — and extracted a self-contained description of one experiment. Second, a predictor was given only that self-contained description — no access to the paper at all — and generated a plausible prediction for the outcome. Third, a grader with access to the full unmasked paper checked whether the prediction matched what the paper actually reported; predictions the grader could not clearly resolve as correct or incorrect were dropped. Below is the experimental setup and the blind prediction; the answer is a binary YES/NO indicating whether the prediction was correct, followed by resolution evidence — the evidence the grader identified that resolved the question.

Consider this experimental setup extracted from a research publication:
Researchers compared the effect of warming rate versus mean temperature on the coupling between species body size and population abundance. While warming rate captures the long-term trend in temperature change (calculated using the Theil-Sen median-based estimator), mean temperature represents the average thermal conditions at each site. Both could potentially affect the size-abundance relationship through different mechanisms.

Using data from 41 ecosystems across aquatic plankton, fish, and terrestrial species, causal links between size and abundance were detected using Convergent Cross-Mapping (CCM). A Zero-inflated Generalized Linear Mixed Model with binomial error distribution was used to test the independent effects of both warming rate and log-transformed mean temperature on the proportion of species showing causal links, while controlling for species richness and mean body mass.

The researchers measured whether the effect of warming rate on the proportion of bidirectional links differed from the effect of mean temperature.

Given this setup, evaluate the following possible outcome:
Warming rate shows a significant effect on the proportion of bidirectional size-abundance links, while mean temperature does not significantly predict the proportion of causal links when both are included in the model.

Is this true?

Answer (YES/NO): YES